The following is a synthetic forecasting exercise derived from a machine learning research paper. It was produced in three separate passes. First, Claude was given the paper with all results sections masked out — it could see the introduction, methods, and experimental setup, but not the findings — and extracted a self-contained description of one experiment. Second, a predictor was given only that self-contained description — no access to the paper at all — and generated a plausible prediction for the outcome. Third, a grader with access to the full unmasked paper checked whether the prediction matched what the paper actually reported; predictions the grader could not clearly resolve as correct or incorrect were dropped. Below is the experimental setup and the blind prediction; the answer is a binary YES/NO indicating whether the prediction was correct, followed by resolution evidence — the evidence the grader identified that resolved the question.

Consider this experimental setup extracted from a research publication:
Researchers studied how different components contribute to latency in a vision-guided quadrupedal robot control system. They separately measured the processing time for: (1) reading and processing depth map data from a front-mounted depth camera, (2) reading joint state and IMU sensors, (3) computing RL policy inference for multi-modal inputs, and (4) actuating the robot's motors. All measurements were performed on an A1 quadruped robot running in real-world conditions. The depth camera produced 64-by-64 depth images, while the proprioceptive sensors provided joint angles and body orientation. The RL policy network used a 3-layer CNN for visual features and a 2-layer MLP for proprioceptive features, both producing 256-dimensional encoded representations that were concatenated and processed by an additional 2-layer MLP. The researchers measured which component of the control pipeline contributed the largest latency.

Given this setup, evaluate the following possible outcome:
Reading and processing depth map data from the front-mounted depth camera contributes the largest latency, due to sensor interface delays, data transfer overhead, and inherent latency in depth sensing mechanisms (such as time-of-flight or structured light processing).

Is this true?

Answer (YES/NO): NO